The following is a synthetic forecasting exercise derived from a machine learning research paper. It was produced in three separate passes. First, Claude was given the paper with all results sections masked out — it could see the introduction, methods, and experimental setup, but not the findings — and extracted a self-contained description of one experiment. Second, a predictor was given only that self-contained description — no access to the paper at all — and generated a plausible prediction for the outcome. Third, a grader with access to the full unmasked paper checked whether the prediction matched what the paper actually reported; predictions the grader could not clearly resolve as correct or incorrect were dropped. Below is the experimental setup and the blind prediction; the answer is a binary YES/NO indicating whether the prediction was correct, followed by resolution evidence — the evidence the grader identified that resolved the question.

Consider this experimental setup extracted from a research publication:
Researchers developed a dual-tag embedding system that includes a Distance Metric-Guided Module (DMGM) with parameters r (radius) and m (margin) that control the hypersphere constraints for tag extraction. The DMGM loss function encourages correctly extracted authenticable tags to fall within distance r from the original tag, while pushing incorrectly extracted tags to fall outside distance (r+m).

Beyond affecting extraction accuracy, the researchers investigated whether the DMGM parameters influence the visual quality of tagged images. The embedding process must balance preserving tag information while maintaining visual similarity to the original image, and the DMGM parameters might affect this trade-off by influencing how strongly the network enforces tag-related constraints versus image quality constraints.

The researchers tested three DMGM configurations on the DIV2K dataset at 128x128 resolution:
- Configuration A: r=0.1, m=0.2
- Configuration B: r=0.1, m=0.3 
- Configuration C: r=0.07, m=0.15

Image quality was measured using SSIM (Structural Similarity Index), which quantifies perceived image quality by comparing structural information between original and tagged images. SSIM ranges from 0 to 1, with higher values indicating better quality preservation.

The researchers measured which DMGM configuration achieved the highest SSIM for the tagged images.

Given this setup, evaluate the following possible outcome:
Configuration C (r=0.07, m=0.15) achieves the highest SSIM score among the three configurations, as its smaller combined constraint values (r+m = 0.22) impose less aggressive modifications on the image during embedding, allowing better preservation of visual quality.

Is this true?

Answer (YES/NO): YES